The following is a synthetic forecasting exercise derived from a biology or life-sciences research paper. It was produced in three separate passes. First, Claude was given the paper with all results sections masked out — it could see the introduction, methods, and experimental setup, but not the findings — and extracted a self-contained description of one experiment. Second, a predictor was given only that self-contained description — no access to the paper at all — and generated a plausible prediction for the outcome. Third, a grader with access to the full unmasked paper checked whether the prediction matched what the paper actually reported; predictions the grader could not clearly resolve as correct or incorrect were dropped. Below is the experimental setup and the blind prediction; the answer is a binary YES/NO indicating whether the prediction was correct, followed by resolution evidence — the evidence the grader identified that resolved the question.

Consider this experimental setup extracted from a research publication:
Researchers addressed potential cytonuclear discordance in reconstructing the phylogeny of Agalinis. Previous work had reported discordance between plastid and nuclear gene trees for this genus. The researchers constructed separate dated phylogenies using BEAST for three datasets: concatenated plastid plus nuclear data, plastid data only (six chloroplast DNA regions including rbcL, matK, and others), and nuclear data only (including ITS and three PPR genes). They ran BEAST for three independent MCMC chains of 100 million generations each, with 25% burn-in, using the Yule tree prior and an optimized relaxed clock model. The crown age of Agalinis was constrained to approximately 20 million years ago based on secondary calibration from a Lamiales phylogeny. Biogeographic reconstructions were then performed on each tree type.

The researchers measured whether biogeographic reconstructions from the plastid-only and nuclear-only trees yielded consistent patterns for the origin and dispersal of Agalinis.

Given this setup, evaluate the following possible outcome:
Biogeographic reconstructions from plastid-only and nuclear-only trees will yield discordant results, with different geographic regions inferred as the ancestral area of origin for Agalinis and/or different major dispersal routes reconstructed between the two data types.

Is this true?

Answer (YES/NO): NO